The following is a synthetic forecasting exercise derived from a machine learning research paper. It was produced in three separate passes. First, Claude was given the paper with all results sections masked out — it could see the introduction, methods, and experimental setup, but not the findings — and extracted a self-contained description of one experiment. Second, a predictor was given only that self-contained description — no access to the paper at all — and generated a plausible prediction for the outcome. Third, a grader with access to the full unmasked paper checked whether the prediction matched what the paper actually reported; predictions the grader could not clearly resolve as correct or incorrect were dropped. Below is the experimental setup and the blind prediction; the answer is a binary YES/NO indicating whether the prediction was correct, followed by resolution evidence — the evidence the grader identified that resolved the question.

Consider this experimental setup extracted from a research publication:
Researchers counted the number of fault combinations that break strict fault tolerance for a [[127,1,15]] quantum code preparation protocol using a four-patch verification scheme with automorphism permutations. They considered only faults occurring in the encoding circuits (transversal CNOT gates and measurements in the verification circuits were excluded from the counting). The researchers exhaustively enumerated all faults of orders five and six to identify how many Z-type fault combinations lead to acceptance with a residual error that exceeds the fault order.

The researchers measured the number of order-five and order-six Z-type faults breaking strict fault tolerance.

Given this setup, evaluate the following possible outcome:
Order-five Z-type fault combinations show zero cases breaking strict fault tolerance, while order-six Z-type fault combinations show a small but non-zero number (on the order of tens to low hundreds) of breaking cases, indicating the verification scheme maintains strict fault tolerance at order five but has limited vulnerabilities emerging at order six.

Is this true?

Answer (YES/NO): NO